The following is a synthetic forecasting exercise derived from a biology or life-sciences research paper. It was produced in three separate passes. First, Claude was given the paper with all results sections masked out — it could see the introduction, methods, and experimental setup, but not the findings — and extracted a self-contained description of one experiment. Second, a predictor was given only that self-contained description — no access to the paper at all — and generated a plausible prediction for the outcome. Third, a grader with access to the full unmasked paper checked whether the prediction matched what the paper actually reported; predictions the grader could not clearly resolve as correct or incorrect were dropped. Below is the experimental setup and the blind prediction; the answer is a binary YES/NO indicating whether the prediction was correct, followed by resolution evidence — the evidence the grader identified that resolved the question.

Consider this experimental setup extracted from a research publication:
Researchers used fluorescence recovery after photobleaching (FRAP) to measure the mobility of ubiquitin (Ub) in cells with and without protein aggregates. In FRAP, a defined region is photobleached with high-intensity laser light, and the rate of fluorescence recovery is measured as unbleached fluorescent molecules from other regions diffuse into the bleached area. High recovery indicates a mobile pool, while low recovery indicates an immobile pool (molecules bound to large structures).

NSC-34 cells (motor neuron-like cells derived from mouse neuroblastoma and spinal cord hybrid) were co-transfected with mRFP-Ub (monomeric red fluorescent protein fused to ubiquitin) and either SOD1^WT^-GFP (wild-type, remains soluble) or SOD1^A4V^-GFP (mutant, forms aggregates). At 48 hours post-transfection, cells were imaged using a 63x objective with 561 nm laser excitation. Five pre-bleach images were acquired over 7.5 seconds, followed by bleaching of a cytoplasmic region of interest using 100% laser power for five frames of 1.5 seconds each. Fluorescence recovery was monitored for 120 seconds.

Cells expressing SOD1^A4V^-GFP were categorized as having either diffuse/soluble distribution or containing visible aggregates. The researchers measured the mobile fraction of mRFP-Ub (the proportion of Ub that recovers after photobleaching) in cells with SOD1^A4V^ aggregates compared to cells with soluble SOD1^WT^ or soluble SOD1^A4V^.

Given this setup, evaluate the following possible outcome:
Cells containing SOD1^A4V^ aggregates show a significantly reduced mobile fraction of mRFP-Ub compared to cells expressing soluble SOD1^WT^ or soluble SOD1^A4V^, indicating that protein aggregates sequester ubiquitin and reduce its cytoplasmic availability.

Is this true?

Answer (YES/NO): YES